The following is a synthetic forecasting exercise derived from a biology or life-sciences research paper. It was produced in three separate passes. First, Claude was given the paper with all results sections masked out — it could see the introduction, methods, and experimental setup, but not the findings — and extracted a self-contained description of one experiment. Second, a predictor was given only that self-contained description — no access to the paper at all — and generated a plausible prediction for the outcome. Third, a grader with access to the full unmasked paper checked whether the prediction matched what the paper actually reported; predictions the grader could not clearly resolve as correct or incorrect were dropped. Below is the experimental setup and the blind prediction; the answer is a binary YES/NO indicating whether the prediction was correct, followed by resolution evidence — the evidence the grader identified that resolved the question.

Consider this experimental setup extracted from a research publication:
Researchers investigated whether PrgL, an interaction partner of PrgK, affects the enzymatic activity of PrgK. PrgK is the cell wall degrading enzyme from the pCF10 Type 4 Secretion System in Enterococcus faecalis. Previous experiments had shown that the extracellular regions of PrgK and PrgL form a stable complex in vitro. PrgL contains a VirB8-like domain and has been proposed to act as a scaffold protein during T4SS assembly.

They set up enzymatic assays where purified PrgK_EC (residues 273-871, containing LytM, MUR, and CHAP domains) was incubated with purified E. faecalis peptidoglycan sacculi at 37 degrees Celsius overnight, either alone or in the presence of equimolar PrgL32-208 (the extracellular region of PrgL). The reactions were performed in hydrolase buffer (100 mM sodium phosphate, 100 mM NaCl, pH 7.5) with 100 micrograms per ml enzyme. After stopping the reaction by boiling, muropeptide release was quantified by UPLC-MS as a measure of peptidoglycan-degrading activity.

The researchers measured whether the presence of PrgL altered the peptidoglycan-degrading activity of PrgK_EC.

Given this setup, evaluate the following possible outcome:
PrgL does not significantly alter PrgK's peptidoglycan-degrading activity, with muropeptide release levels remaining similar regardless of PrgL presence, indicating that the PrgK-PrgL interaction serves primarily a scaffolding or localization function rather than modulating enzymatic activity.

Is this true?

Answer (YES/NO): YES